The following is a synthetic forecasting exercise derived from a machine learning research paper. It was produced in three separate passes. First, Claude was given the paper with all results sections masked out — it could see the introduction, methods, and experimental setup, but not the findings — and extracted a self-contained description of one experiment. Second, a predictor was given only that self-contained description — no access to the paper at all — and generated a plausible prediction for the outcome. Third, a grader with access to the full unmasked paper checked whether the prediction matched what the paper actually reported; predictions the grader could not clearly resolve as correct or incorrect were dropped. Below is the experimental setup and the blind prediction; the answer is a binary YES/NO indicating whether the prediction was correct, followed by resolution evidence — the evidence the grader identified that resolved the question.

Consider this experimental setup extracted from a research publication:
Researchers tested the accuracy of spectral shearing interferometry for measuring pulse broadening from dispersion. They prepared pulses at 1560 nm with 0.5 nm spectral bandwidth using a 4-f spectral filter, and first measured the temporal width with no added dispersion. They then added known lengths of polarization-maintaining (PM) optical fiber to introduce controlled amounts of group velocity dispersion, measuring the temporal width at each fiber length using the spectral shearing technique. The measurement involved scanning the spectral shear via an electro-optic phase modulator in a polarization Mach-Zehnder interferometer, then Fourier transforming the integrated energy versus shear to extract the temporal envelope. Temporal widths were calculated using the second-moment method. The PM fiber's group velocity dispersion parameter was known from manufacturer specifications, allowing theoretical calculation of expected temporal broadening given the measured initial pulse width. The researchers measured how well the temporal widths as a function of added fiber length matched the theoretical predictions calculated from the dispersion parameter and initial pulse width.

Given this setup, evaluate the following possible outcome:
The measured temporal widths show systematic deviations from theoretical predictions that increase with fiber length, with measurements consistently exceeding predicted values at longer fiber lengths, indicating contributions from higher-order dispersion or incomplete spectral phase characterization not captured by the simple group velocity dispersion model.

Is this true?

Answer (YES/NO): NO